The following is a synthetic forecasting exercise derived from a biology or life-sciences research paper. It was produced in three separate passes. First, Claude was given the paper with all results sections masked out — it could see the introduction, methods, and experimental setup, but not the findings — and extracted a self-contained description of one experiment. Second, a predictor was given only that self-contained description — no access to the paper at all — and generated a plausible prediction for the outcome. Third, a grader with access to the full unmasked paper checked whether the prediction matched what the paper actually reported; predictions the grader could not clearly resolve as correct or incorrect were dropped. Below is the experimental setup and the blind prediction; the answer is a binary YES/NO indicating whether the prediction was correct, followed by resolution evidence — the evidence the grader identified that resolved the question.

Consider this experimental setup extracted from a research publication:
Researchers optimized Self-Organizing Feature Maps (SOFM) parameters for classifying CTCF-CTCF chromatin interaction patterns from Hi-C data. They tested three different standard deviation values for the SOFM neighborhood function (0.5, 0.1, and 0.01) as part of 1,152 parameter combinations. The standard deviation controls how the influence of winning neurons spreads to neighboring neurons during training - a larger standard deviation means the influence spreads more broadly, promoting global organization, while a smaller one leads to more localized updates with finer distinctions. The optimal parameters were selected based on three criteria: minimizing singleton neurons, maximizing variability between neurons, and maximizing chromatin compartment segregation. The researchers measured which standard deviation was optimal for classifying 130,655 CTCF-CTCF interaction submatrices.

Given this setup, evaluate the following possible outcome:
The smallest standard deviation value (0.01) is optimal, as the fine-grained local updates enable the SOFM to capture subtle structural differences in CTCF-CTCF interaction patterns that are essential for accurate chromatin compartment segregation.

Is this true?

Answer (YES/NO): NO